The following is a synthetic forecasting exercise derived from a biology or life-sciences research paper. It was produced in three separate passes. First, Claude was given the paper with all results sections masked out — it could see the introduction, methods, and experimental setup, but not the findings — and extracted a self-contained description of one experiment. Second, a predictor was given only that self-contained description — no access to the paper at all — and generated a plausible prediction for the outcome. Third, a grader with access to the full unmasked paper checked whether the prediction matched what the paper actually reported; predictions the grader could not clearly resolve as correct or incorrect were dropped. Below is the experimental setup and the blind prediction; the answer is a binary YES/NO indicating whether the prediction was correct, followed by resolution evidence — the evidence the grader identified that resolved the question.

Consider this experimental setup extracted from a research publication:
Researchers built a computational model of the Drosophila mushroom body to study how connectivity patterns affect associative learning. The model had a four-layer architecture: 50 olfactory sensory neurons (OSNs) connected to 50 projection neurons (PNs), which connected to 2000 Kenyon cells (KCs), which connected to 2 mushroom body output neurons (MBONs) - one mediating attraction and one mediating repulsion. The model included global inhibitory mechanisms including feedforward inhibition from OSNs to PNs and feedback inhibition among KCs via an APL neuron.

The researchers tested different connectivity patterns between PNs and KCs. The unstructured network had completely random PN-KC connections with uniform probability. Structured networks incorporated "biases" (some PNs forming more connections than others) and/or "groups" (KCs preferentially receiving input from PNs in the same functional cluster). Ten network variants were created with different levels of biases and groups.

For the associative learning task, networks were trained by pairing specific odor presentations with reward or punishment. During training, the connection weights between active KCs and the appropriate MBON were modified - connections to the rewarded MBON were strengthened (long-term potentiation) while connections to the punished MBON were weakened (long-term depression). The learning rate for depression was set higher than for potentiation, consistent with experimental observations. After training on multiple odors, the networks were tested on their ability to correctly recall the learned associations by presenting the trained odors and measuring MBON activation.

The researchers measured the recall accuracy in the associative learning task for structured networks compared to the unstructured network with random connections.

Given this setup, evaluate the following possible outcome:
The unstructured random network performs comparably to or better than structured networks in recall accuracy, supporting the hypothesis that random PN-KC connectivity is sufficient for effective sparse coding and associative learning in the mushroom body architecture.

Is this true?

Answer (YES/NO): YES